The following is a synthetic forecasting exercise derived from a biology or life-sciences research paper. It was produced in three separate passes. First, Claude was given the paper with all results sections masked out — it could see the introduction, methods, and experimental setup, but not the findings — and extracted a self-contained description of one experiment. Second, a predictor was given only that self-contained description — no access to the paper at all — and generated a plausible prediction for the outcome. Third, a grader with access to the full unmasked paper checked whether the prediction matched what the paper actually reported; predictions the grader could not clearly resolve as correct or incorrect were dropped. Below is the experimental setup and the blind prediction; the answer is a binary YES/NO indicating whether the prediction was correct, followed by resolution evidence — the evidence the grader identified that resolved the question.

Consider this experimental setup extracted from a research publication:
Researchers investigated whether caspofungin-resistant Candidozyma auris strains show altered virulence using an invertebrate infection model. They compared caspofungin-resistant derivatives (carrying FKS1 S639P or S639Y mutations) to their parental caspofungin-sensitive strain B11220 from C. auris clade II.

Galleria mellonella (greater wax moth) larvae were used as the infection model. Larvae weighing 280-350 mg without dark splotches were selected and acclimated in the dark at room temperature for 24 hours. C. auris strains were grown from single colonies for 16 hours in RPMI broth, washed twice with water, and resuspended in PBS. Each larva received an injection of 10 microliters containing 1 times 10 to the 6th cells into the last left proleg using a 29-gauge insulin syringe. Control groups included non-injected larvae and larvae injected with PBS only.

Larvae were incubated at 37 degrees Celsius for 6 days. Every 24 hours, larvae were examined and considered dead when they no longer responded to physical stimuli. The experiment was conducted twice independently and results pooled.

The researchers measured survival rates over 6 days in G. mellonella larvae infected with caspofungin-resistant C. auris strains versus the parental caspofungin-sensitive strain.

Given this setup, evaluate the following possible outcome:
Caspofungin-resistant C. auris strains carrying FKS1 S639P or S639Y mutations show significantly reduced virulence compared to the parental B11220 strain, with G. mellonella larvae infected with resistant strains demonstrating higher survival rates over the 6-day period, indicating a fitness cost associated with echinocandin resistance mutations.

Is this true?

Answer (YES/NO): NO